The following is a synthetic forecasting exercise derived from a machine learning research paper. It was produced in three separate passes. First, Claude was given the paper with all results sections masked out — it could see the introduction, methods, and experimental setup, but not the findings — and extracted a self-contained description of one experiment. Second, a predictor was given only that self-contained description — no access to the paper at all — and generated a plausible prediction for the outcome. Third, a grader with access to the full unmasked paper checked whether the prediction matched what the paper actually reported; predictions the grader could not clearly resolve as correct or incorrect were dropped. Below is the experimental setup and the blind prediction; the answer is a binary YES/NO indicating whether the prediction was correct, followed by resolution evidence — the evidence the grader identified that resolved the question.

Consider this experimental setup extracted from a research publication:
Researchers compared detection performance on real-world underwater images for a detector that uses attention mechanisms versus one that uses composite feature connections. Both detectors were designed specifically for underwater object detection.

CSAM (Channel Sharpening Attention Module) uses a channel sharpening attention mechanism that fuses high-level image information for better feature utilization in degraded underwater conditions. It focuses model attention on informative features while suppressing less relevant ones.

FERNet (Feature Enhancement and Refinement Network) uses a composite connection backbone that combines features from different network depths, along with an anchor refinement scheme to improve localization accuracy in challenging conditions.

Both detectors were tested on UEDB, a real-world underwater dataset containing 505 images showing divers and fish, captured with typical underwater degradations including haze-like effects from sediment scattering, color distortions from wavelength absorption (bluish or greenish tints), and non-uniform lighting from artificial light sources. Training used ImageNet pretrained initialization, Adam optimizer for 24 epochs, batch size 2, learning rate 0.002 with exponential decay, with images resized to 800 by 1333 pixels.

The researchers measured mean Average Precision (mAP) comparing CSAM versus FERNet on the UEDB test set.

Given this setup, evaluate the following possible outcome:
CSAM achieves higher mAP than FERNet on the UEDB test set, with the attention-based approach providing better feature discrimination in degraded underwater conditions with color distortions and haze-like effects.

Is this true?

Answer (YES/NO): NO